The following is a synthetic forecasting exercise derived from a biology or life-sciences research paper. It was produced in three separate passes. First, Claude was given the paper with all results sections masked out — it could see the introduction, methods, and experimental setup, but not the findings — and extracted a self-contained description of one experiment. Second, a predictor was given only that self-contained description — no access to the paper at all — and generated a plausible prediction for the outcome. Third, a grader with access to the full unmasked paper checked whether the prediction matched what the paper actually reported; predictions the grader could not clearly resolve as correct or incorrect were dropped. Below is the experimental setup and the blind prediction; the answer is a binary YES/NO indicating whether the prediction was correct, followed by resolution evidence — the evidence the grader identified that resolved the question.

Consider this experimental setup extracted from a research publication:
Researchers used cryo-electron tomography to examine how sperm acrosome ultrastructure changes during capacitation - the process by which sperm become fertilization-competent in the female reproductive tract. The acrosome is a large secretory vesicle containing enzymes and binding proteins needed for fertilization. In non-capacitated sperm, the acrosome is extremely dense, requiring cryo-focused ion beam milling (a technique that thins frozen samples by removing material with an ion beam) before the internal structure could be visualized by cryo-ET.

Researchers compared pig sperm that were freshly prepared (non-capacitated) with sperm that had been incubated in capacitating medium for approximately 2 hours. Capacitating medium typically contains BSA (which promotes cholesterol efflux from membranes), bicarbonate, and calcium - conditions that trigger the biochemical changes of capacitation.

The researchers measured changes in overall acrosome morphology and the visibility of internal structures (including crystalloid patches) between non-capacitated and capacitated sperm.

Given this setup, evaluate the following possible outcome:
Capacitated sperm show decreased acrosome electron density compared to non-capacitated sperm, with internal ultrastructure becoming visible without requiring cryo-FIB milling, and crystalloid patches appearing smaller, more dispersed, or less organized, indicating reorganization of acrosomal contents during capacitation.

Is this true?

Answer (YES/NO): YES